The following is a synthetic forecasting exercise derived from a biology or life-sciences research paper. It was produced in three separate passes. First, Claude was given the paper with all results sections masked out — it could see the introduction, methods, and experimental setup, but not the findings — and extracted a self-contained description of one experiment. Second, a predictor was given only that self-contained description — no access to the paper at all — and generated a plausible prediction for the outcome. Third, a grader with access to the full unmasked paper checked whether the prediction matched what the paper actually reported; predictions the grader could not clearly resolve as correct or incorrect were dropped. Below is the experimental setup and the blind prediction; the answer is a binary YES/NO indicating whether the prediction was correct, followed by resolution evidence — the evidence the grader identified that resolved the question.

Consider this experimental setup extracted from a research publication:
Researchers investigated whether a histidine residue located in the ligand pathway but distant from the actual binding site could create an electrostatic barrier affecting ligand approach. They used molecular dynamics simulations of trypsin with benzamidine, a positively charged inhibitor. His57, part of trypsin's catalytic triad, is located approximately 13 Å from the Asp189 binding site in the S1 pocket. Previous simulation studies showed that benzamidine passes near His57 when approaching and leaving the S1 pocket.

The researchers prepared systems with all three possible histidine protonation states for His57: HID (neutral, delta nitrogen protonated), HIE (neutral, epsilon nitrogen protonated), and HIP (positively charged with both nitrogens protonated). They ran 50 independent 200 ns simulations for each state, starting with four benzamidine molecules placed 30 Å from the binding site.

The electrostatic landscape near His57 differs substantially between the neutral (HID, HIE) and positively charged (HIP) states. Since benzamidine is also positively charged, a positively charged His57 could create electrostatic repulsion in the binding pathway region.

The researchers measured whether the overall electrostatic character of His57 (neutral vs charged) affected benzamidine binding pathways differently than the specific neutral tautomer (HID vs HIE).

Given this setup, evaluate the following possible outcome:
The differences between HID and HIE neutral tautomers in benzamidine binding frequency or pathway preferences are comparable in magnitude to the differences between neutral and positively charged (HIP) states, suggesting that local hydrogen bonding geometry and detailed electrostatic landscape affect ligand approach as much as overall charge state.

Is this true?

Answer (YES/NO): NO